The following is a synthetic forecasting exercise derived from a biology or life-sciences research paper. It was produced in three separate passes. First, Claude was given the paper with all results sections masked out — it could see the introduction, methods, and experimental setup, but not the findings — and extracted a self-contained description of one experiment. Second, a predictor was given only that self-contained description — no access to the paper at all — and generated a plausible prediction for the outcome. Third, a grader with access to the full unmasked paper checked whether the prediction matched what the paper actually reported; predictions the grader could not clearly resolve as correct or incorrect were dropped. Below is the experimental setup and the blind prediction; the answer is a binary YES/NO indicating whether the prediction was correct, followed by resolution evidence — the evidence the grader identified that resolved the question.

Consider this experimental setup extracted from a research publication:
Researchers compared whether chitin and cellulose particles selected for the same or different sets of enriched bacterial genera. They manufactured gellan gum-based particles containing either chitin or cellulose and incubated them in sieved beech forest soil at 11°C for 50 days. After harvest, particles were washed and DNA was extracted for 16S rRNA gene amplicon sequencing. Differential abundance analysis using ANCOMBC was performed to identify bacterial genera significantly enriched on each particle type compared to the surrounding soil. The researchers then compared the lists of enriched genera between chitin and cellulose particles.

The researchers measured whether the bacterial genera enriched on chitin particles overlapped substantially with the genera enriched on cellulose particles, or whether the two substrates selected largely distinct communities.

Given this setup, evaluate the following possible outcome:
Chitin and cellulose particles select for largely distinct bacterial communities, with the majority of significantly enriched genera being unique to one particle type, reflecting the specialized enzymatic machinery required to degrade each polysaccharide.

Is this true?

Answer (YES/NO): YES